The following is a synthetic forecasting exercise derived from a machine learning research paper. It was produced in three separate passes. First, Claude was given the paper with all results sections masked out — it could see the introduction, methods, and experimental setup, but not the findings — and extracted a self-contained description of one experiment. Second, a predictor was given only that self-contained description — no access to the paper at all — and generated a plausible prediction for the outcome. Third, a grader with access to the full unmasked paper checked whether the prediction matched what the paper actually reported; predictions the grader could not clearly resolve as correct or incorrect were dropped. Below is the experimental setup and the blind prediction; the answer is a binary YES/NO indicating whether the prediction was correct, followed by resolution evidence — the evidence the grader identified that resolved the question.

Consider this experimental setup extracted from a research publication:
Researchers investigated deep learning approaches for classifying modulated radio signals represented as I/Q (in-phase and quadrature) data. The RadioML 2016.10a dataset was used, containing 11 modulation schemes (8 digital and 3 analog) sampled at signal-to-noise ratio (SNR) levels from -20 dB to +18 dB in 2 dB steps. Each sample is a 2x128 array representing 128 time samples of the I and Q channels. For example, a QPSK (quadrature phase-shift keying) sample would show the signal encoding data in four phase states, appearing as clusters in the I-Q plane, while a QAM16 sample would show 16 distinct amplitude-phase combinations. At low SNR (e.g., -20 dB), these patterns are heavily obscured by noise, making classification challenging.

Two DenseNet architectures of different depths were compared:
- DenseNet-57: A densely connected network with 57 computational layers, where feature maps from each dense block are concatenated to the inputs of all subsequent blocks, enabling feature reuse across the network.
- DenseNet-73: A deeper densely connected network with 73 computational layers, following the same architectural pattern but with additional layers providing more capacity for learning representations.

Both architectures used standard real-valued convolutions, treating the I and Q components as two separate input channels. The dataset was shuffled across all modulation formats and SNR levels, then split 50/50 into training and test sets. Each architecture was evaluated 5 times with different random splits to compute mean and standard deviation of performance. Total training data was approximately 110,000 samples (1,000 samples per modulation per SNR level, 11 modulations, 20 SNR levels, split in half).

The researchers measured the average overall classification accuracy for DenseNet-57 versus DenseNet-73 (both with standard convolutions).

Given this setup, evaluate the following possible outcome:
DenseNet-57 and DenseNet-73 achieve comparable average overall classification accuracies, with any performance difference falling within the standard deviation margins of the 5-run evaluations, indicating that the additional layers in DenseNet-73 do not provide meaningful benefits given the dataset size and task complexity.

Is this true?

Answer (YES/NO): YES